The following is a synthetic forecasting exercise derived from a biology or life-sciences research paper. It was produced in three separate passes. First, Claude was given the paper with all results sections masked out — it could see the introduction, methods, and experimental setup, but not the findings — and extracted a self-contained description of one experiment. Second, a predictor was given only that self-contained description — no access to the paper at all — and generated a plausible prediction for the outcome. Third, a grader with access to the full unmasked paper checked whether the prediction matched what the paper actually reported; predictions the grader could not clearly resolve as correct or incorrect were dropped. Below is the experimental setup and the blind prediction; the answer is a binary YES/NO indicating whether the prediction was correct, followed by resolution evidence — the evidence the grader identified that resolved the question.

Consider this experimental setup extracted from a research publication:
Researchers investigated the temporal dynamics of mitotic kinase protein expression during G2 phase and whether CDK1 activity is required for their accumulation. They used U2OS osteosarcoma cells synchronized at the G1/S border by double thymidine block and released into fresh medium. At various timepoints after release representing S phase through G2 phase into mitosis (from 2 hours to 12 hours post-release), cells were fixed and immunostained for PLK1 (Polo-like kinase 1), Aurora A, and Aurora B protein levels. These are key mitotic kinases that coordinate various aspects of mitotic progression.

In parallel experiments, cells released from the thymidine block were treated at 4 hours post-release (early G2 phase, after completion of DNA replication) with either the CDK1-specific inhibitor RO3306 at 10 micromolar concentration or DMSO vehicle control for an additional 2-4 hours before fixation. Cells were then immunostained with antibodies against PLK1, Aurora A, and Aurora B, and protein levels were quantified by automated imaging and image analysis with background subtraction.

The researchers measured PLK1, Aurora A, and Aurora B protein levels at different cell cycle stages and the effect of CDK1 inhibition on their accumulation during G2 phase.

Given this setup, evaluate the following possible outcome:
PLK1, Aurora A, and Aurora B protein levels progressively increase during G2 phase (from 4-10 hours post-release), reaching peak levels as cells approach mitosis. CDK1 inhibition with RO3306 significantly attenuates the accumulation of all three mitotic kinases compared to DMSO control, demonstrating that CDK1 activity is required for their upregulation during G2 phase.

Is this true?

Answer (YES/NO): NO